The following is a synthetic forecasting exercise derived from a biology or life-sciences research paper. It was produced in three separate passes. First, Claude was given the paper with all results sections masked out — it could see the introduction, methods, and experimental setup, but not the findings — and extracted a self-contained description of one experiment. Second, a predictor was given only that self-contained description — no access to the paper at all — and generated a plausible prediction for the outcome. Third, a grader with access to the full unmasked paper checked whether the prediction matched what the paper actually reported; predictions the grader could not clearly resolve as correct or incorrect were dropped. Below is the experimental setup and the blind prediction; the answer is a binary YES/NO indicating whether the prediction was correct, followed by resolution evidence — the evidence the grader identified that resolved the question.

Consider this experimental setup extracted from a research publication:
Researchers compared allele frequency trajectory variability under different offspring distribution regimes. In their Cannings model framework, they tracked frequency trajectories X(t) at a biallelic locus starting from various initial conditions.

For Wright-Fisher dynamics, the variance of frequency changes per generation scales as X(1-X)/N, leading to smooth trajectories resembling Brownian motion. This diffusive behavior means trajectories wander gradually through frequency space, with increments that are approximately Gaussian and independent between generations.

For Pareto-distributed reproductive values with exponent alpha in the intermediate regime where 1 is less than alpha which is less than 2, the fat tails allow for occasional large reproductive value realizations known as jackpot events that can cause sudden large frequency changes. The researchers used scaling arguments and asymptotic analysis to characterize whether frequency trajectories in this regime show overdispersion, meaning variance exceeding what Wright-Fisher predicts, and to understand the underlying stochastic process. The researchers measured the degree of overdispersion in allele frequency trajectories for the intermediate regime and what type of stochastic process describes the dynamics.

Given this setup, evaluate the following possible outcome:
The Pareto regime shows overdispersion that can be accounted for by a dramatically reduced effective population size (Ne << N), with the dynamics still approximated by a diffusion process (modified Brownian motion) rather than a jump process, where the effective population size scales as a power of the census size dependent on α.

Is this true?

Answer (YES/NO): NO